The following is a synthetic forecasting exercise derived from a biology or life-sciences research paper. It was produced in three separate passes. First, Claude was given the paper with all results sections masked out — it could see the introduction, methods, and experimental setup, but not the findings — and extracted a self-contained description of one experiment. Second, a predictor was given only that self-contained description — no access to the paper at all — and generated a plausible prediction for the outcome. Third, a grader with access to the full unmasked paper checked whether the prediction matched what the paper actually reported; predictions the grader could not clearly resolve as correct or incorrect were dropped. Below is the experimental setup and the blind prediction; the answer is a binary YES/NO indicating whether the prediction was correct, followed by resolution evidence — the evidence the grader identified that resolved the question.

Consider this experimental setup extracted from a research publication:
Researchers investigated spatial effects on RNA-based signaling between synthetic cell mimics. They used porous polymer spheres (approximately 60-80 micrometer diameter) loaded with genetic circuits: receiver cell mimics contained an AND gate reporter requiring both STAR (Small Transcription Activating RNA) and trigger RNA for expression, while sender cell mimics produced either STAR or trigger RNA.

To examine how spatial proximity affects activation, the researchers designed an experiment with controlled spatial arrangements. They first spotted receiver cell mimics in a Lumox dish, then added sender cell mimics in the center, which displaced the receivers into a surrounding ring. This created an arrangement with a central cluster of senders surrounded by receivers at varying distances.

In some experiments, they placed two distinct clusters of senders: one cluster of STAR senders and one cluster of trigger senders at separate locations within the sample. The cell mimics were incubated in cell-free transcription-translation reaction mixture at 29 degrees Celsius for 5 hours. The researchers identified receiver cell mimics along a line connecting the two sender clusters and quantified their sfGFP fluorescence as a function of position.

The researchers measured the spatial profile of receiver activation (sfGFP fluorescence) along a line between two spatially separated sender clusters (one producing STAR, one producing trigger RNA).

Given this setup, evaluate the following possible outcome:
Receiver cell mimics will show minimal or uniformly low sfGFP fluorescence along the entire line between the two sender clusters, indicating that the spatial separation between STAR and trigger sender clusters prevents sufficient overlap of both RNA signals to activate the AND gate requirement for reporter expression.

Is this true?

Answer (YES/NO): NO